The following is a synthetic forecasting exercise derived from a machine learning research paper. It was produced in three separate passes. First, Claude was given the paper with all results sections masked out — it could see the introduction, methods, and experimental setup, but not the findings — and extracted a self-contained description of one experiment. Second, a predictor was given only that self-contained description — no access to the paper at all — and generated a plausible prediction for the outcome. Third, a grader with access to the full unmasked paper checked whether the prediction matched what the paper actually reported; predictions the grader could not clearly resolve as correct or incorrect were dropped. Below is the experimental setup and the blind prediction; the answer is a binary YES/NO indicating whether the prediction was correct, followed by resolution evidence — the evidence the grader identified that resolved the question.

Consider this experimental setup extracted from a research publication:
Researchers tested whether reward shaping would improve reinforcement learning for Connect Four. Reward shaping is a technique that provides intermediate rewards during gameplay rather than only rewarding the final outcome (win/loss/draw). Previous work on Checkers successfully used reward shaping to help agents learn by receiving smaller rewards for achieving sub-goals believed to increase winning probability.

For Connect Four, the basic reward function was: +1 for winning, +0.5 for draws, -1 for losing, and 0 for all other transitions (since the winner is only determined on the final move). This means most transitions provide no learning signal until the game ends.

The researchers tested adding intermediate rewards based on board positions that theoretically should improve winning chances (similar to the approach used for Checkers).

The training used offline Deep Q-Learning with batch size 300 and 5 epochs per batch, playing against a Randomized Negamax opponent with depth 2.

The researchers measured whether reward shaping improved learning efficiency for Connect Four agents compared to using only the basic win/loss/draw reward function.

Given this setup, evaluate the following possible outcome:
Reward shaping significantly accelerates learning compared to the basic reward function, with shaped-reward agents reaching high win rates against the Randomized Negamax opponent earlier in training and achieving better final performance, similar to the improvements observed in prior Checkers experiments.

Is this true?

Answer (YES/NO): NO